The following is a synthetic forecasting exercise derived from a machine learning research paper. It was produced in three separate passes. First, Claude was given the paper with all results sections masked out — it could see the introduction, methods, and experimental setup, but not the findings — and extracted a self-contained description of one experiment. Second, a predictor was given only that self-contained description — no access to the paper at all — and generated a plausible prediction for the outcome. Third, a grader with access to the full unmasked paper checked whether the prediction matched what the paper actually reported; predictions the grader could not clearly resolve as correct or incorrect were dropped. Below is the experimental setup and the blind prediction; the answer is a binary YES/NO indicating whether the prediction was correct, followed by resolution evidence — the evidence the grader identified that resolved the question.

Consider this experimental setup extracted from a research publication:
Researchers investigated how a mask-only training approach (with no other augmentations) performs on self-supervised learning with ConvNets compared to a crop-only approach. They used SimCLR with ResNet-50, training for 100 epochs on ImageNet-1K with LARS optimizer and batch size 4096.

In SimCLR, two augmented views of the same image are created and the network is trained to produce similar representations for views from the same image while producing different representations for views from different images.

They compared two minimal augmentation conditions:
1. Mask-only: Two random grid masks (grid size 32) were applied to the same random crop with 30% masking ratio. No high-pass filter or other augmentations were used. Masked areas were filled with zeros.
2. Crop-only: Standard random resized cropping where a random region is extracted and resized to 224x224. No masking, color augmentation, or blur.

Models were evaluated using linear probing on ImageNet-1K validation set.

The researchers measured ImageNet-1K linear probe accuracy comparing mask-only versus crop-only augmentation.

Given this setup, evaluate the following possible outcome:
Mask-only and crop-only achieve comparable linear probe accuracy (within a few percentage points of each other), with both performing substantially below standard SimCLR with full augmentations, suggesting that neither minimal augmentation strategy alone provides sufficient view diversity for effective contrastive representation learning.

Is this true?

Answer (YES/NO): NO